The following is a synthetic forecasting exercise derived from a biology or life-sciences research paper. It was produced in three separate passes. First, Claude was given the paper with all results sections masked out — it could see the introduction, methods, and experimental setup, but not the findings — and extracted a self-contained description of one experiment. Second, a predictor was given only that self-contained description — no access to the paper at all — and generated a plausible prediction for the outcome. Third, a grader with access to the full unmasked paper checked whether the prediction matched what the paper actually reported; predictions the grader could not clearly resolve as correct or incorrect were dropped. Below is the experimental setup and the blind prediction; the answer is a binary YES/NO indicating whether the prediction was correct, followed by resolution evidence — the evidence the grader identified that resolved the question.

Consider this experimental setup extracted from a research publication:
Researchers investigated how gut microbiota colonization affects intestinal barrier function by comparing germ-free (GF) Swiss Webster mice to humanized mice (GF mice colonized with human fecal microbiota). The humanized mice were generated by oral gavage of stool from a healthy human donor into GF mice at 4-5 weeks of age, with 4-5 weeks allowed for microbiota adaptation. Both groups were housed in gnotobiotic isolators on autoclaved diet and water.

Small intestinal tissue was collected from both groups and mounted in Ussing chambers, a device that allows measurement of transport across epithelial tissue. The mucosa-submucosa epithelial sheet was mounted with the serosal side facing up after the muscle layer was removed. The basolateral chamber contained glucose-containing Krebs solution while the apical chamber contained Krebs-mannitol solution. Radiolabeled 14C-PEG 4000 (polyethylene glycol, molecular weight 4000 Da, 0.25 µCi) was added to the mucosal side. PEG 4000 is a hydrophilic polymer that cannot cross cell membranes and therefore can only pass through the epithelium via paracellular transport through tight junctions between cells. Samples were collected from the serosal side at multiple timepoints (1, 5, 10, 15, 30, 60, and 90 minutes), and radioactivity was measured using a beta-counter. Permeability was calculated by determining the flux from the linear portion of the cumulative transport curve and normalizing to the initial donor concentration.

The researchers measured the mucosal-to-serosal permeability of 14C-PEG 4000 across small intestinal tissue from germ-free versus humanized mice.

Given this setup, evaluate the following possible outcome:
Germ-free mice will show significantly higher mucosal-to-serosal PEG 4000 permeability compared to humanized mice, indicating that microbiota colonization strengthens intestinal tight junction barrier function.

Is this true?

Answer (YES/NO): YES